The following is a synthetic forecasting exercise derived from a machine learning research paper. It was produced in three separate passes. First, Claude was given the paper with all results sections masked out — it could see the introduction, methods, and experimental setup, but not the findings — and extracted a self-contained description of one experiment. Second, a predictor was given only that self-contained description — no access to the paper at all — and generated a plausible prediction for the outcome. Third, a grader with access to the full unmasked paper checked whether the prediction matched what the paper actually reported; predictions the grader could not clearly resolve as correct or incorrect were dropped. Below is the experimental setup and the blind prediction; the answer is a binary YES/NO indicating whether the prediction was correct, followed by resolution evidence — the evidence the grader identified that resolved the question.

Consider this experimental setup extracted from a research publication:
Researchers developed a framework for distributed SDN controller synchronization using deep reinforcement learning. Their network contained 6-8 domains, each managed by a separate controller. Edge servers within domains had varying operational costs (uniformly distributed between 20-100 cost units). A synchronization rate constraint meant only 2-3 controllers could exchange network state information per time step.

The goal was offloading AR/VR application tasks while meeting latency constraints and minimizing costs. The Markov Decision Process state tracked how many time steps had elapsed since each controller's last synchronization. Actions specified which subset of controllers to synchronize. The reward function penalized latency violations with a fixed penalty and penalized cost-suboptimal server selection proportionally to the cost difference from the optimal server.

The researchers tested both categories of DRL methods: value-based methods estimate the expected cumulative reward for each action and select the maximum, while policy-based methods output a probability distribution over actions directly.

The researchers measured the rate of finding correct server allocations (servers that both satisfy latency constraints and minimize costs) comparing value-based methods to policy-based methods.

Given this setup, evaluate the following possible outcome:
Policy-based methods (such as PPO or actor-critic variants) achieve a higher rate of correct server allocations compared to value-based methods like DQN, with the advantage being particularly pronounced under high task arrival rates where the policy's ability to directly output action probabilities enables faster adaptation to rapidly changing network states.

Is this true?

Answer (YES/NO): NO